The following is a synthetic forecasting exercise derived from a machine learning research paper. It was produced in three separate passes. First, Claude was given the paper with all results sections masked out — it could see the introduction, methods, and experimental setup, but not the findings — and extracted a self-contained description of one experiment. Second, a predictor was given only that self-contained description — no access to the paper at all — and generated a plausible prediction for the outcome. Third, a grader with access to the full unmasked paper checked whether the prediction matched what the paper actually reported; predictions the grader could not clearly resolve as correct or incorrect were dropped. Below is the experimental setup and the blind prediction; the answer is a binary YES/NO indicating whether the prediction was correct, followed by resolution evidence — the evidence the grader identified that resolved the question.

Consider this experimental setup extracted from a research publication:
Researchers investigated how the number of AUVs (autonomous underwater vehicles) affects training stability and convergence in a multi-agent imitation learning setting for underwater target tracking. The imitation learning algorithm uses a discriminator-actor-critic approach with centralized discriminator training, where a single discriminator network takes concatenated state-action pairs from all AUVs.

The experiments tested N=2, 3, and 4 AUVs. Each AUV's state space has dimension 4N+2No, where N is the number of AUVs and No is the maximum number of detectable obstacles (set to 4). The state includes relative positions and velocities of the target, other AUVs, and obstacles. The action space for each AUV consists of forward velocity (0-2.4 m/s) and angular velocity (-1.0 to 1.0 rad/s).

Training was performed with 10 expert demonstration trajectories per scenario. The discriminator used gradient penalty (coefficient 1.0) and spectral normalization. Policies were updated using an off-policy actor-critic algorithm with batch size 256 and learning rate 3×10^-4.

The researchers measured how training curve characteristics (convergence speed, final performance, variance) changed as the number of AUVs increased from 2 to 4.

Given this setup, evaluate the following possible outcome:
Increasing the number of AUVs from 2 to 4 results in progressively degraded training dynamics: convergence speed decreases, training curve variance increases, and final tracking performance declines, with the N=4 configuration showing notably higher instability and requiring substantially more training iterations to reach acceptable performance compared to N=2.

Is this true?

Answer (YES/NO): NO